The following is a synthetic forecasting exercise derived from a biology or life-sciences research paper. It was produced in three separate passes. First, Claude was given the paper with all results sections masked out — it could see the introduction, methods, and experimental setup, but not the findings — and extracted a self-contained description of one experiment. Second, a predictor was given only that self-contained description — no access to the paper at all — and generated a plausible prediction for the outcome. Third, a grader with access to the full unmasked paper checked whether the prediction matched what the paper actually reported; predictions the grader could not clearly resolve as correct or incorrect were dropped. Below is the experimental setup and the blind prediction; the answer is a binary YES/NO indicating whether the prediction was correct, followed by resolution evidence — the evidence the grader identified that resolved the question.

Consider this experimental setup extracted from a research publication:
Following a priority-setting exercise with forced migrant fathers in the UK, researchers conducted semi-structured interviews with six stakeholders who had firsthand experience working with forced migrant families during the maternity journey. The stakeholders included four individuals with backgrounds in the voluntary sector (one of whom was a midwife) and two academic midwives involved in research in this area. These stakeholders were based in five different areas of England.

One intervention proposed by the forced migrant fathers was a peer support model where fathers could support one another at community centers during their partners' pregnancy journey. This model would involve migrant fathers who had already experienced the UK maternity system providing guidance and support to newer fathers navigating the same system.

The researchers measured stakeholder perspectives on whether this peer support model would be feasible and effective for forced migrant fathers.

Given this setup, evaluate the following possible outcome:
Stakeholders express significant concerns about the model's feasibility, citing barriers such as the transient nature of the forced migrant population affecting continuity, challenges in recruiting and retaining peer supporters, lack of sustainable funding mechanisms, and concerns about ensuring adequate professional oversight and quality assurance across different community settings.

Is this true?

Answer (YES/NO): NO